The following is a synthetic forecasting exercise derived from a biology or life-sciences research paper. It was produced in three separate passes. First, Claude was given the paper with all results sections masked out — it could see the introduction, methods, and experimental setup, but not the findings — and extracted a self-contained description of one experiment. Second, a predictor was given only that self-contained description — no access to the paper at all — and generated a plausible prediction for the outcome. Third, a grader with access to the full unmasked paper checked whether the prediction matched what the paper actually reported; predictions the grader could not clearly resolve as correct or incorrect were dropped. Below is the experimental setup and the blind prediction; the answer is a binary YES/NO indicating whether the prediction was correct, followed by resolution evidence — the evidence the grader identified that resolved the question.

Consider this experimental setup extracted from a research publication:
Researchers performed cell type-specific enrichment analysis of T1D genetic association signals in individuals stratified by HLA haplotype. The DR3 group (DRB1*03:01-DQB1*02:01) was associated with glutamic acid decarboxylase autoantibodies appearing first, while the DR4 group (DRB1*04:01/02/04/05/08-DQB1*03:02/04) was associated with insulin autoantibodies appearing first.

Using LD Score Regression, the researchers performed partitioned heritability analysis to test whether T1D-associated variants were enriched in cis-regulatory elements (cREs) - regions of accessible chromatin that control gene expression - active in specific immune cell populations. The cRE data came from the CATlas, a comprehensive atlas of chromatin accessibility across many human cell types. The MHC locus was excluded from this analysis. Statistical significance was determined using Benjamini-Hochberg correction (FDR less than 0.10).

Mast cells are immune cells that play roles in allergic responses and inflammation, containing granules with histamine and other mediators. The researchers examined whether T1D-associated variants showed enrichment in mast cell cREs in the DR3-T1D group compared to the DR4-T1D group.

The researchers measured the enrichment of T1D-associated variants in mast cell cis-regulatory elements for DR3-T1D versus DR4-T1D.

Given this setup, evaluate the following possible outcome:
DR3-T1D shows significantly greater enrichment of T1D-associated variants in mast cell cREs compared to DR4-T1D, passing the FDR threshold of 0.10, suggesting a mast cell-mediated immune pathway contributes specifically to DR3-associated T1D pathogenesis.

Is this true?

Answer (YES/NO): YES